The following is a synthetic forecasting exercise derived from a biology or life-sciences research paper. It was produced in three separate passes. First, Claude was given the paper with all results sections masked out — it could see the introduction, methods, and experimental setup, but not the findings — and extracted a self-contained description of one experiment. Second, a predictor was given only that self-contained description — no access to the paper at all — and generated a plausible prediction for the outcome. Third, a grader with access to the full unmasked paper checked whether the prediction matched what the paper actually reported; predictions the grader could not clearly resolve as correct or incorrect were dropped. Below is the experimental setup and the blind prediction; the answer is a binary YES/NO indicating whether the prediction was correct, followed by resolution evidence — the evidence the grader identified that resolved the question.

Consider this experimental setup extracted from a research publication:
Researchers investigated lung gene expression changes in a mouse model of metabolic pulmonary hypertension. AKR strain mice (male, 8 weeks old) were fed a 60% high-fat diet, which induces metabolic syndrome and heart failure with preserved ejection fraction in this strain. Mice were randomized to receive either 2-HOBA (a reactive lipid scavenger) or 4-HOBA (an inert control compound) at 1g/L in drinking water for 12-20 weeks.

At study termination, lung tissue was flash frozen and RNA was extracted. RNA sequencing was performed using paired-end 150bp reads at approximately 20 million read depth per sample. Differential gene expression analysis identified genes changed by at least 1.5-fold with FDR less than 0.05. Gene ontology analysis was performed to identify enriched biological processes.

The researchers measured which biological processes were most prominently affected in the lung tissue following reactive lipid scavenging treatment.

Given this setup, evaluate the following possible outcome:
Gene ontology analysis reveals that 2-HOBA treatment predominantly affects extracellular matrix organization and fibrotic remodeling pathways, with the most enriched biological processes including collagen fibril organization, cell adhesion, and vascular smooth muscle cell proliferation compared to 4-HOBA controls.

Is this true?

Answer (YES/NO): NO